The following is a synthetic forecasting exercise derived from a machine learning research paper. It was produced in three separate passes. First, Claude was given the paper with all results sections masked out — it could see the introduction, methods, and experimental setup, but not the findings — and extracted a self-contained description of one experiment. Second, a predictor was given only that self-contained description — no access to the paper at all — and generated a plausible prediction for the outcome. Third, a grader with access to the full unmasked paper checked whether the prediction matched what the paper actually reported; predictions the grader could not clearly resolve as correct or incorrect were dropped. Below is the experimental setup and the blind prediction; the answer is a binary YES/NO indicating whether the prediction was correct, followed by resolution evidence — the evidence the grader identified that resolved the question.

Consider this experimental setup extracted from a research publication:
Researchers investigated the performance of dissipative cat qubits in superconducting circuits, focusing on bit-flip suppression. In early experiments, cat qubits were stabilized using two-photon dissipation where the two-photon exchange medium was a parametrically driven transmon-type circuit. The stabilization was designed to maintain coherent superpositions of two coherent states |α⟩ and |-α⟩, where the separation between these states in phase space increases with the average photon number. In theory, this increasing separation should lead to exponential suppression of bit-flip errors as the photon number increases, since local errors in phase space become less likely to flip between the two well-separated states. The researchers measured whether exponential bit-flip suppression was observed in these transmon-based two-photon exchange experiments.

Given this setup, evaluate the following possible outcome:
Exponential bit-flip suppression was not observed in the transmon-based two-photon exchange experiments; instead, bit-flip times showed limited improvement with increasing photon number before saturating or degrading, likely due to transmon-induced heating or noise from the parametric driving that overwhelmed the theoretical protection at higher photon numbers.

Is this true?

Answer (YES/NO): NO